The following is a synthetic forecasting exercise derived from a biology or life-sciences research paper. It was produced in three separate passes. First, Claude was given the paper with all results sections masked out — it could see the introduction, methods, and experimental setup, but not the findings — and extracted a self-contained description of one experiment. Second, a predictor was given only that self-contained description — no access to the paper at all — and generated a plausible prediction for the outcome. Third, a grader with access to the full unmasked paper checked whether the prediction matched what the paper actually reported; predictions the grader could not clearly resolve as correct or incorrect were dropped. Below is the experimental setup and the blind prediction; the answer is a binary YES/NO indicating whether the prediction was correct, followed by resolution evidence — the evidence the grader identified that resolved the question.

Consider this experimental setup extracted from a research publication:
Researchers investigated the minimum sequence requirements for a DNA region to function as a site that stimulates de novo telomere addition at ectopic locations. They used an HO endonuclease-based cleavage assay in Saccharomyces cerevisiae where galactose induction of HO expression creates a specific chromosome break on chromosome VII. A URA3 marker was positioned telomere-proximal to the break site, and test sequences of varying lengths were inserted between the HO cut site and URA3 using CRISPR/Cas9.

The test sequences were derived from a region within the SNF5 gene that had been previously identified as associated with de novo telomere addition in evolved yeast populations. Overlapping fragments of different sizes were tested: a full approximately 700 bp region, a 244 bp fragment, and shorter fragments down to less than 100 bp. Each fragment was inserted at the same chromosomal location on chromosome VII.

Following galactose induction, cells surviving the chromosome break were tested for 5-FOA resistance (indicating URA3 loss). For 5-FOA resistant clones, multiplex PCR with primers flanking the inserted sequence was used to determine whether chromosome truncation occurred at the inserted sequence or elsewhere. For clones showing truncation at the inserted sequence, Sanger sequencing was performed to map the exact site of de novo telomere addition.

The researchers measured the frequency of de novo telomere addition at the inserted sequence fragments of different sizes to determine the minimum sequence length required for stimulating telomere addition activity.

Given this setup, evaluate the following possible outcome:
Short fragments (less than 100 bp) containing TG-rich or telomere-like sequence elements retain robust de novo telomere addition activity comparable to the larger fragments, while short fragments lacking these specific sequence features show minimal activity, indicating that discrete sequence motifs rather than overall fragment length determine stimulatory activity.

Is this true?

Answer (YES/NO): NO